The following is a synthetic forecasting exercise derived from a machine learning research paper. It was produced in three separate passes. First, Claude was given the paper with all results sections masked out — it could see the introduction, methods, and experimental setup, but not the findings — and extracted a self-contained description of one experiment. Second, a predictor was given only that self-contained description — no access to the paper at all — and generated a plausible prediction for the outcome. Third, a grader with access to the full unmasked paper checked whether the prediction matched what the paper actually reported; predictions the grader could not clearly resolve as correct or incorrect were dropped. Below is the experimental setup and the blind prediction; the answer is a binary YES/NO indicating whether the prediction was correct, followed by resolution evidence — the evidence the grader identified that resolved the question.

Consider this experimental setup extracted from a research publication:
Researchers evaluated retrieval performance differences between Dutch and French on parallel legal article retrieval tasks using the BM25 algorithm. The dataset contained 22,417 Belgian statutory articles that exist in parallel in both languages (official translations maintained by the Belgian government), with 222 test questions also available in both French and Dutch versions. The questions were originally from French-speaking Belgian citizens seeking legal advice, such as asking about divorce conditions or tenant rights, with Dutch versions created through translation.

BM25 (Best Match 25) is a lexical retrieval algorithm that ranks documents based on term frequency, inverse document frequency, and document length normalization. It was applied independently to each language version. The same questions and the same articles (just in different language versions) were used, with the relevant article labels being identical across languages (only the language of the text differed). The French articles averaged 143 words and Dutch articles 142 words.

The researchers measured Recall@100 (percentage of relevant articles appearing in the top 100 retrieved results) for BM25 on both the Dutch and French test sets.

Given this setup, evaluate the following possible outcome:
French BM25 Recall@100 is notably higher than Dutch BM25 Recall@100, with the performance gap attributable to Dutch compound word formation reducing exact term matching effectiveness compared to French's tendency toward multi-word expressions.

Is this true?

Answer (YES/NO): NO